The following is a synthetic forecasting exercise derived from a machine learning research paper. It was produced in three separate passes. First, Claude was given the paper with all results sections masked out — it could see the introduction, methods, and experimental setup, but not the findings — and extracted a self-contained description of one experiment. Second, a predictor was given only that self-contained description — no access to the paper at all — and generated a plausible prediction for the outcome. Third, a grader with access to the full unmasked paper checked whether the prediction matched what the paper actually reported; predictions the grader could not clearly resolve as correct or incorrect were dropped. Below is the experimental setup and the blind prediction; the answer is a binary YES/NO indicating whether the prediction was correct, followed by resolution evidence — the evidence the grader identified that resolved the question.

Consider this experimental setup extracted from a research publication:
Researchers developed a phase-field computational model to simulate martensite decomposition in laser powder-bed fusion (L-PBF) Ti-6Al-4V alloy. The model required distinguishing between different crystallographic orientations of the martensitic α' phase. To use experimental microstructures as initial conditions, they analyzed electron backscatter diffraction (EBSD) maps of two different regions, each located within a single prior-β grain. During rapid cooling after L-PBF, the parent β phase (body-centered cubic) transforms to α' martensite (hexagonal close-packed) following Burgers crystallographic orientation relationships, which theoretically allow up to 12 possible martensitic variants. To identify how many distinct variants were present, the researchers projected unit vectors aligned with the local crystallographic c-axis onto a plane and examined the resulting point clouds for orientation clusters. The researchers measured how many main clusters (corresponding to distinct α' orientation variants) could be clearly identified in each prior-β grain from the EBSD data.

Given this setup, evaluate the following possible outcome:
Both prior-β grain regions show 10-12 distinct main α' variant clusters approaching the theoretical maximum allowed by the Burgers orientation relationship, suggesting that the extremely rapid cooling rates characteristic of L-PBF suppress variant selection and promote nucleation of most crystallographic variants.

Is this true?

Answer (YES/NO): NO